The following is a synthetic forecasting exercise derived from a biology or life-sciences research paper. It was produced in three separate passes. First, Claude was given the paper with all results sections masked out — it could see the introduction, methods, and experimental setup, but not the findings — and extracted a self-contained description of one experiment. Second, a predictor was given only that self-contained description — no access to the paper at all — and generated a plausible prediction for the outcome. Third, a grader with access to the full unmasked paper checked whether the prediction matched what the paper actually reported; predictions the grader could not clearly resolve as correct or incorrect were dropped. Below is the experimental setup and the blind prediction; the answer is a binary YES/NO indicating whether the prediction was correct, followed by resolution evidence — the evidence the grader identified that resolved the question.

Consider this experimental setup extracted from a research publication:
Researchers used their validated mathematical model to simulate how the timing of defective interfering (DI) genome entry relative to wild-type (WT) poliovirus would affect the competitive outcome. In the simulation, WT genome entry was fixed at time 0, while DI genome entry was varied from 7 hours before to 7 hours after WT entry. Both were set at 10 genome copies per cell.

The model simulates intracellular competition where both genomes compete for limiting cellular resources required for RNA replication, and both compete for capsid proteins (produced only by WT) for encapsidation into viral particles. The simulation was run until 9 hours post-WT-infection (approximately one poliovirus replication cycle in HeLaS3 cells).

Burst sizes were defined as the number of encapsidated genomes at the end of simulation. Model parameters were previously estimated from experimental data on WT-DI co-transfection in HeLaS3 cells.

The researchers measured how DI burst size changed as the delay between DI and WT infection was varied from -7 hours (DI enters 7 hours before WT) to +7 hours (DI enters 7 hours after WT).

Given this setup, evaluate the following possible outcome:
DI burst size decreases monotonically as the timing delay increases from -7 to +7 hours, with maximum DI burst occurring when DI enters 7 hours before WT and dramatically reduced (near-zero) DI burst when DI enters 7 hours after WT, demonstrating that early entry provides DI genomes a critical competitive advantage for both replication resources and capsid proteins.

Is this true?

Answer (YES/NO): NO